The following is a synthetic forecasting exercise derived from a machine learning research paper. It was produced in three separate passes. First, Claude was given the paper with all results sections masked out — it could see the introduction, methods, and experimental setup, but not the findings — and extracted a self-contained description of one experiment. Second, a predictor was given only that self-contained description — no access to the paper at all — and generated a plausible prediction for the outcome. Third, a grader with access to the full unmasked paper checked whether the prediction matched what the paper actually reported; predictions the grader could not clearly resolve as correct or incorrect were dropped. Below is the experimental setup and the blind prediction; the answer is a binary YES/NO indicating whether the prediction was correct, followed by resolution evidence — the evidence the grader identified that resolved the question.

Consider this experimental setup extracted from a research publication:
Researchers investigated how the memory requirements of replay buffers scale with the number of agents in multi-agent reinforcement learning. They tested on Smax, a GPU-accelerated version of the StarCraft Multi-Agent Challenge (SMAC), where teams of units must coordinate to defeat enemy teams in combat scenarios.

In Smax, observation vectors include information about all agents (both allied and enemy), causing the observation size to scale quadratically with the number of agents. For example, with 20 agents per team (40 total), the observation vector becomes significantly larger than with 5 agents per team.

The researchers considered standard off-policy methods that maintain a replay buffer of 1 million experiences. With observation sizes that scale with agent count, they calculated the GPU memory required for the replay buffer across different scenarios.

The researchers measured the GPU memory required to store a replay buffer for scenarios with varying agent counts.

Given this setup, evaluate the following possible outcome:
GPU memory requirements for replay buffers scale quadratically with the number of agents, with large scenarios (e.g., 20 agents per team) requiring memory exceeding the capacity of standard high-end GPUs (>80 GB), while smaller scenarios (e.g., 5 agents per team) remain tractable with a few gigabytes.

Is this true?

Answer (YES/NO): NO